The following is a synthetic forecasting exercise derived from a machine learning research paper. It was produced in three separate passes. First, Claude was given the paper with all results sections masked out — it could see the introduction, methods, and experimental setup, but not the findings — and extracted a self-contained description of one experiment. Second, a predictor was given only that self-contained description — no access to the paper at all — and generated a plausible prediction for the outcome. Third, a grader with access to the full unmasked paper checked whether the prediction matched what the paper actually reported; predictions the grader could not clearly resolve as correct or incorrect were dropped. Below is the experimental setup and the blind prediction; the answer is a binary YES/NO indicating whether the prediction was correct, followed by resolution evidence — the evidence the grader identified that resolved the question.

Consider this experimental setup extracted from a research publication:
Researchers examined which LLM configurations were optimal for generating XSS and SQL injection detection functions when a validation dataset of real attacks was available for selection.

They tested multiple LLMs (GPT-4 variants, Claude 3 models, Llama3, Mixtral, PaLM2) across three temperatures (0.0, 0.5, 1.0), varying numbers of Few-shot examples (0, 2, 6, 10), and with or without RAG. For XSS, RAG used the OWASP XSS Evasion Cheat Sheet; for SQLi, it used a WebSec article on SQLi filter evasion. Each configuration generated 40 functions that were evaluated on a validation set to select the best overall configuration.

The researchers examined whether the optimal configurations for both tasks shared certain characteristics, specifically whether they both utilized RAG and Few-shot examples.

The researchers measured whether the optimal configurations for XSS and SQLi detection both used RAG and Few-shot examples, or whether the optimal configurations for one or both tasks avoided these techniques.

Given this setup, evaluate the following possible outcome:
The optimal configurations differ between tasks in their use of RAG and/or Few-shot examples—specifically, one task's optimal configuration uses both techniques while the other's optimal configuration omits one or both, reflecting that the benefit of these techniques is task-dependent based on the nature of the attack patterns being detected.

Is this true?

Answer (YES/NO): NO